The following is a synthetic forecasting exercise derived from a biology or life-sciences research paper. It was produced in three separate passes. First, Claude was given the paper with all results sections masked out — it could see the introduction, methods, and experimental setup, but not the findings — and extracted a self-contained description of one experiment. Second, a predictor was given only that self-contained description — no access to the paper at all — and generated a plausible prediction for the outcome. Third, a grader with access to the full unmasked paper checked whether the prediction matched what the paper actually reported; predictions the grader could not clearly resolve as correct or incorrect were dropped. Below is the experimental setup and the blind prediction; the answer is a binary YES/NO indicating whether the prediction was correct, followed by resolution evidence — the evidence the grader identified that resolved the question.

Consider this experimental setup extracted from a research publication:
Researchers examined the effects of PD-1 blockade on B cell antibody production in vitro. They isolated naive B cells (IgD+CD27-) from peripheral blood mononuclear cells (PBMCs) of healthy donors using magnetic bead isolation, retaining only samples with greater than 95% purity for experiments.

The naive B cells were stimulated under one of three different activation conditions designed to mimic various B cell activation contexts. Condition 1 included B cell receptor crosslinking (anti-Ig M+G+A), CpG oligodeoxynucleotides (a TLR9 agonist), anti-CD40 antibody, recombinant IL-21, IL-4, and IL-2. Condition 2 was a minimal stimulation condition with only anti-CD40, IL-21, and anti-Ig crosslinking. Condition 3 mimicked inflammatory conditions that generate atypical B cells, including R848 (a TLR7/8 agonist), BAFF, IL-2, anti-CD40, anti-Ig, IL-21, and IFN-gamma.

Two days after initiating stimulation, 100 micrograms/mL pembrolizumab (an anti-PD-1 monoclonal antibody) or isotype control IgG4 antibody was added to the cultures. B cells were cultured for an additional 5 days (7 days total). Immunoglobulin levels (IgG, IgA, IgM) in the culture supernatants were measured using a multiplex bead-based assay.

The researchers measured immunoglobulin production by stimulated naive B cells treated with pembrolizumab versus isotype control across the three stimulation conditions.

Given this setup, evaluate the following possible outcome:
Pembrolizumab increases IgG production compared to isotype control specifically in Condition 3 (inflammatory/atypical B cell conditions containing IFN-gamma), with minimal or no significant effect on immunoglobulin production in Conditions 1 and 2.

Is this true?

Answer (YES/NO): NO